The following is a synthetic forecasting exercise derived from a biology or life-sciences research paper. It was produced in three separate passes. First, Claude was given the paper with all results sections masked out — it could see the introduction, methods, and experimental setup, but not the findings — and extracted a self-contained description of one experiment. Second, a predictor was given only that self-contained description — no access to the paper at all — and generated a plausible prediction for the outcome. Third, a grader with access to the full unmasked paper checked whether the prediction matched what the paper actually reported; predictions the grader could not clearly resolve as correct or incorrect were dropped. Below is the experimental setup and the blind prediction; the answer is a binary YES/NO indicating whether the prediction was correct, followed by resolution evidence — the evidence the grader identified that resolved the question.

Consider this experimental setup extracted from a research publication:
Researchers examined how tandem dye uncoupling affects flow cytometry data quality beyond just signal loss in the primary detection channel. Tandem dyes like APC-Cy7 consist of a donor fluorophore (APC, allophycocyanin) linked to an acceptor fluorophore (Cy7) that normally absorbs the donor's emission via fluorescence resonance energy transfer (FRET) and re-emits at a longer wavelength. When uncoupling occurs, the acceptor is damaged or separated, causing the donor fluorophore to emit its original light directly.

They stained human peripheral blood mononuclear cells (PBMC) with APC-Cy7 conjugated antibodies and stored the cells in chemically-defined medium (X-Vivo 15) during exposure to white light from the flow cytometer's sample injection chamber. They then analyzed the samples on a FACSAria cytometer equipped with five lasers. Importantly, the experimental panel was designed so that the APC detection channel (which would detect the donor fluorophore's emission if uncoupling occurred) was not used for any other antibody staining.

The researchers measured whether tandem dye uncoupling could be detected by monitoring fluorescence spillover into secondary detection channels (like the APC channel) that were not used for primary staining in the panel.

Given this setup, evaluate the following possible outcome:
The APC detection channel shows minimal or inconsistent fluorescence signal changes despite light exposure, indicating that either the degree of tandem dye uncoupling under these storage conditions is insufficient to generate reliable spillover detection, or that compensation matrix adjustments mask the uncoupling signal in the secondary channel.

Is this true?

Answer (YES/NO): NO